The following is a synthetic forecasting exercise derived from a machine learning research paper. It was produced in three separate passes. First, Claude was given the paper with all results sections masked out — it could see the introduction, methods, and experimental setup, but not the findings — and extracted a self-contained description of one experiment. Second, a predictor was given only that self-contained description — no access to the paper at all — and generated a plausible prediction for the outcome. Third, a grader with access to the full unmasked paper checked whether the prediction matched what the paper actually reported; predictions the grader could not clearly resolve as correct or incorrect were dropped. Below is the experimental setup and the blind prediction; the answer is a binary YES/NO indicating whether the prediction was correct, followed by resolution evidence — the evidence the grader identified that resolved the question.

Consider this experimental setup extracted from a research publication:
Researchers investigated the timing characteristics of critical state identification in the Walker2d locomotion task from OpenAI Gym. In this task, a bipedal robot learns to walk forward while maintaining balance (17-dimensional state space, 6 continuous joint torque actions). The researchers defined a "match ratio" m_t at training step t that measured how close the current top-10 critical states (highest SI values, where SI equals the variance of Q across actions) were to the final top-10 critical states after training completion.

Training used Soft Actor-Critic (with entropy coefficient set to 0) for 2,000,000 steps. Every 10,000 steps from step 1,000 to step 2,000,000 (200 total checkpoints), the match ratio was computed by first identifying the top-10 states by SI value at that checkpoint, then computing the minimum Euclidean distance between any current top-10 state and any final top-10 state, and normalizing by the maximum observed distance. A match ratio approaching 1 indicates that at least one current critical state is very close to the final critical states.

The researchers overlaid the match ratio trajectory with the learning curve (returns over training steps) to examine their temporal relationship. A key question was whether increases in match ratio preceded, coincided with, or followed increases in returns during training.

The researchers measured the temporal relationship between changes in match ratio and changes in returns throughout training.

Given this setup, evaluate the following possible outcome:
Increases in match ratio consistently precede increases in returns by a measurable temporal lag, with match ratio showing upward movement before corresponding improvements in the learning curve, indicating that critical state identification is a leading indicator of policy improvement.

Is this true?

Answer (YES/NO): NO